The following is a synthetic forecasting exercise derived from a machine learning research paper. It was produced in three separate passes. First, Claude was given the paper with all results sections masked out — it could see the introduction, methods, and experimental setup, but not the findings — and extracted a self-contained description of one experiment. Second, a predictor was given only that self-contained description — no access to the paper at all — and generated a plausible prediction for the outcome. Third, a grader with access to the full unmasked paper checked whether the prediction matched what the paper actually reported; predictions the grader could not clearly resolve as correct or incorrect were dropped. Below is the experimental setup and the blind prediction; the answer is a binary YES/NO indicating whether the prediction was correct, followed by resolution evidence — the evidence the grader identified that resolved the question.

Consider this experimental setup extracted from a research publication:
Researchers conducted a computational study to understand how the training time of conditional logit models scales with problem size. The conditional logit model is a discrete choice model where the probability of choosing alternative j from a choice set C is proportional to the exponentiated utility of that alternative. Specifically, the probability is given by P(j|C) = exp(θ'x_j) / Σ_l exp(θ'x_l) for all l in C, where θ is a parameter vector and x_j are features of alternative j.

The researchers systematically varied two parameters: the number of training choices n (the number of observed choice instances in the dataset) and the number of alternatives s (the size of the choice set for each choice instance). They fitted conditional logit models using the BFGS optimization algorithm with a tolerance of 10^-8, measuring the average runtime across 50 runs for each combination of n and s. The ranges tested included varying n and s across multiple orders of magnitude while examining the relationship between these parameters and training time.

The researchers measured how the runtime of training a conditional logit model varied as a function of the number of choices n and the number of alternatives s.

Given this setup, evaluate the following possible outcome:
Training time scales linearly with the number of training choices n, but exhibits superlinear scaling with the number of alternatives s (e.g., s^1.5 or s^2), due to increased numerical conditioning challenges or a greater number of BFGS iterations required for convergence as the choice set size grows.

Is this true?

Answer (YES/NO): NO